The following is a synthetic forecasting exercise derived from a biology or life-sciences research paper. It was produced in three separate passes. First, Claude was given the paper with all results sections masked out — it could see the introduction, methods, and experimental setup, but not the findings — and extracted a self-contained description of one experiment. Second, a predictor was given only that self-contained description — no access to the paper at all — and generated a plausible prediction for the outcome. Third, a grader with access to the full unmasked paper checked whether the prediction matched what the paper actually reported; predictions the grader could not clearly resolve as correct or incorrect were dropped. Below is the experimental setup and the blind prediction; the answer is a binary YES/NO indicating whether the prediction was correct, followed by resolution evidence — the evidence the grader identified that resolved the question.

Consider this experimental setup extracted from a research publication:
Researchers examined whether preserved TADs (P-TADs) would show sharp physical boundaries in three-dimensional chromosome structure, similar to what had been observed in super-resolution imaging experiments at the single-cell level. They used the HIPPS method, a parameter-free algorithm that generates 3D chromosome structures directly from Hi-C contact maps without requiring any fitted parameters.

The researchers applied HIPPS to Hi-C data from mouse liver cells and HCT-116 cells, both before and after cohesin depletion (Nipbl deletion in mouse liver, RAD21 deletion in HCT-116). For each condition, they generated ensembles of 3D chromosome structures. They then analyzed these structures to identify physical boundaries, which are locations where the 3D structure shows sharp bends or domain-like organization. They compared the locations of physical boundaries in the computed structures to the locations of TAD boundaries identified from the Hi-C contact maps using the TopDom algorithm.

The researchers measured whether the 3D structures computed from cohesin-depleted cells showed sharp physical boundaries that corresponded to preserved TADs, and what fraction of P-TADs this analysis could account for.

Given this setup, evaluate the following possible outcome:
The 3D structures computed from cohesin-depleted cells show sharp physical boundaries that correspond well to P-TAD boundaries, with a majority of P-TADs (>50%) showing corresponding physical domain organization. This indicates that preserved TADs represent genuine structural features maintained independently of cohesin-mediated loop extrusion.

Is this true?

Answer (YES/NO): YES